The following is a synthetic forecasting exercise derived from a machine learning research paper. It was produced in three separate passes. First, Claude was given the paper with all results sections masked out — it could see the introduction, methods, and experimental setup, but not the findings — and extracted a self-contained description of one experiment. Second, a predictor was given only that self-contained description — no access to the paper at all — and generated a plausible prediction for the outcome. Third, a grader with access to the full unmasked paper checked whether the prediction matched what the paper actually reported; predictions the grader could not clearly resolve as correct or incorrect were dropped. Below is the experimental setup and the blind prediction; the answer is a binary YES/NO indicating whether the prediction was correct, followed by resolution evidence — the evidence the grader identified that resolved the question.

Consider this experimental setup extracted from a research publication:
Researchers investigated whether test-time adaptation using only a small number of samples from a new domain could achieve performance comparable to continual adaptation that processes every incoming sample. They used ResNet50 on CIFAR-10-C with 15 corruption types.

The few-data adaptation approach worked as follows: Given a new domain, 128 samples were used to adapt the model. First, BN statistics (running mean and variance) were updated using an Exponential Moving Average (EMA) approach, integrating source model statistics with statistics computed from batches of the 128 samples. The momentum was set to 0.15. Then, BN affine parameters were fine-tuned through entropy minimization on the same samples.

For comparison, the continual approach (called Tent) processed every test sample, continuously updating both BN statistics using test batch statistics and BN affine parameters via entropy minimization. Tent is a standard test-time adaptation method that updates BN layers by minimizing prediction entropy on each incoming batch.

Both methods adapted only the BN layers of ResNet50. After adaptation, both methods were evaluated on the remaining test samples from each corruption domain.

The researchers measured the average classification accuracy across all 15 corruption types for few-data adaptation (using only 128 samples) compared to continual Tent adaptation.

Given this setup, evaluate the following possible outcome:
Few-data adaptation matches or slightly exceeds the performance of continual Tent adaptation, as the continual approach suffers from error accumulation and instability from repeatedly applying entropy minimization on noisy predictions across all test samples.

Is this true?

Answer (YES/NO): NO